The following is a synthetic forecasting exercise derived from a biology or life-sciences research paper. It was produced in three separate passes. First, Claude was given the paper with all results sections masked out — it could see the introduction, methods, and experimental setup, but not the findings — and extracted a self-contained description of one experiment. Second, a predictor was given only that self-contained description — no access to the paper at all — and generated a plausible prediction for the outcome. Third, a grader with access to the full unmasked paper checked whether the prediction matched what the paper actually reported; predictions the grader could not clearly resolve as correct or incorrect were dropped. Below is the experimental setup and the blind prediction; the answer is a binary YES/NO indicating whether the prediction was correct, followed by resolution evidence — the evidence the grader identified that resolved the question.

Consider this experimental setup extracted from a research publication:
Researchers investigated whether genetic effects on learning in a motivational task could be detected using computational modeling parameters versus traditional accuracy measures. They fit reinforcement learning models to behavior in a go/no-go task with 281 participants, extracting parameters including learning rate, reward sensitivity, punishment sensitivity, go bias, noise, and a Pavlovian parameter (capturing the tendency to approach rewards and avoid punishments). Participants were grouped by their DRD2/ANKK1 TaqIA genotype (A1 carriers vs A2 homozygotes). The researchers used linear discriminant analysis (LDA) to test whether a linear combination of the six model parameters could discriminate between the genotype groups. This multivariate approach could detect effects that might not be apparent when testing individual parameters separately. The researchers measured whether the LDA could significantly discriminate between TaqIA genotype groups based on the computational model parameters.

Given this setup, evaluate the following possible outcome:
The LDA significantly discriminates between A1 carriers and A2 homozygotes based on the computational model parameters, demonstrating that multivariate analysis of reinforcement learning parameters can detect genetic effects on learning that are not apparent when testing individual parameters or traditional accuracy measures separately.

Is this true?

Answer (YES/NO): NO